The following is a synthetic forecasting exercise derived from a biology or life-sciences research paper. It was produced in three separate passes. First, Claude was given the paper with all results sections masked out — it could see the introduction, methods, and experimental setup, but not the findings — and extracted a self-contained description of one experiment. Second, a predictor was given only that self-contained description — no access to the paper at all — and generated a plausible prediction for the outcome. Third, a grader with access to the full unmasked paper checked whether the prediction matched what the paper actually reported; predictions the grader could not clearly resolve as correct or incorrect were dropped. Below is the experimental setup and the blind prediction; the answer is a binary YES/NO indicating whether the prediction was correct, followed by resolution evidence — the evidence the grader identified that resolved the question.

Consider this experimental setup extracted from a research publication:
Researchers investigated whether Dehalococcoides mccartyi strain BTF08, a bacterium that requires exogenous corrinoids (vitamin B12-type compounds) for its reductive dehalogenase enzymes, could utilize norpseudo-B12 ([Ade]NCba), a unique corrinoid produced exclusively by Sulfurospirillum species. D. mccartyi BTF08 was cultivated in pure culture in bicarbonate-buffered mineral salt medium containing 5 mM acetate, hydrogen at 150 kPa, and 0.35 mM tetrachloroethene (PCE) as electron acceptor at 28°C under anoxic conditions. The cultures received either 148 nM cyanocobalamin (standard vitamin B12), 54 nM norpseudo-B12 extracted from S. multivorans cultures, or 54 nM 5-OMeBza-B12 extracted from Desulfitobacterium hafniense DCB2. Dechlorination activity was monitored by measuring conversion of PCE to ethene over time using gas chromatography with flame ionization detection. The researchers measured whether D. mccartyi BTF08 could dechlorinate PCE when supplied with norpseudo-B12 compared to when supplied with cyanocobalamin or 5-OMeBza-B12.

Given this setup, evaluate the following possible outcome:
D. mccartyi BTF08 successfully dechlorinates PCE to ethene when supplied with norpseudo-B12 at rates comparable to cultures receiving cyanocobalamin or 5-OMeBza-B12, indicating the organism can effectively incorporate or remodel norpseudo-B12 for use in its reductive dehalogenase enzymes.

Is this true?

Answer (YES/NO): NO